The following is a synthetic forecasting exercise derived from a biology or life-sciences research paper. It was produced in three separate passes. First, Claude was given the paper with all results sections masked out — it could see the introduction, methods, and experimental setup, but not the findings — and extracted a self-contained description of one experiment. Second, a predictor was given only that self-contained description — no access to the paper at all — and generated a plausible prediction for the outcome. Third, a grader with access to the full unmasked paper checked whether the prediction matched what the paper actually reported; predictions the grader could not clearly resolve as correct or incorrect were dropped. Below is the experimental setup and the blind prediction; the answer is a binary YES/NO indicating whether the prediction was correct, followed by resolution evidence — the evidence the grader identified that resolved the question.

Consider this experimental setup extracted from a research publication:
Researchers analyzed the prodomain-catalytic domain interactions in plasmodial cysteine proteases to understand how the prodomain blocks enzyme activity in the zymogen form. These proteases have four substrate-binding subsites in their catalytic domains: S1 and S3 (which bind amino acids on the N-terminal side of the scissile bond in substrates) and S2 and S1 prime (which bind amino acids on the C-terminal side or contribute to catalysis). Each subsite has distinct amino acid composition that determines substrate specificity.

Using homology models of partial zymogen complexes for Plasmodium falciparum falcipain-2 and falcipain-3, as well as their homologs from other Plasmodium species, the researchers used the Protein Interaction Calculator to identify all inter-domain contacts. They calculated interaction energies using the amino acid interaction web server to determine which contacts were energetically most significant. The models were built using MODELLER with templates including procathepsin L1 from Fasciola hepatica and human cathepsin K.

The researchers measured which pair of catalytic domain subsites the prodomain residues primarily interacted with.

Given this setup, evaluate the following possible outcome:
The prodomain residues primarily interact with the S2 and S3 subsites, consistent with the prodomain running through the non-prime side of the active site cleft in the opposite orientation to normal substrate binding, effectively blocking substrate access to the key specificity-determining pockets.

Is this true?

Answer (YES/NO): NO